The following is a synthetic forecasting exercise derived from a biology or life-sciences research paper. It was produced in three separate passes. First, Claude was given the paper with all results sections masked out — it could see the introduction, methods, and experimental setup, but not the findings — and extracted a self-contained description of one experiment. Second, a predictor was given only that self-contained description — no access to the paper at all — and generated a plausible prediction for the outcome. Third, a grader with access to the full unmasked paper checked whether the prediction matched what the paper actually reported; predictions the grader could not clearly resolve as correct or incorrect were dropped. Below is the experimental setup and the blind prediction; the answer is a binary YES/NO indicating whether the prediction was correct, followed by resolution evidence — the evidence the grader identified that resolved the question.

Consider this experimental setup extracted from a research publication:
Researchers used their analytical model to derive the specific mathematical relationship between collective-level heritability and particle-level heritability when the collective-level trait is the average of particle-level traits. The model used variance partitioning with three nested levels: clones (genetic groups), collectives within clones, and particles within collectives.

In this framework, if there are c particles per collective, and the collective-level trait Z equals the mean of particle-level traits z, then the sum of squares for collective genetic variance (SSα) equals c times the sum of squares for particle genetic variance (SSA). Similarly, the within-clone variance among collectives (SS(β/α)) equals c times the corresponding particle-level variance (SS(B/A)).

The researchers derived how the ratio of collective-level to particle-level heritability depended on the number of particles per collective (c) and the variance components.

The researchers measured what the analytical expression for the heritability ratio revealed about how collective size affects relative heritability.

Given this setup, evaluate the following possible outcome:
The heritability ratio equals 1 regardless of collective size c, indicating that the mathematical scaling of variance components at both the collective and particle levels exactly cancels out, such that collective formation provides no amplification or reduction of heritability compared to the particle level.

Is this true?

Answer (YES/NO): NO